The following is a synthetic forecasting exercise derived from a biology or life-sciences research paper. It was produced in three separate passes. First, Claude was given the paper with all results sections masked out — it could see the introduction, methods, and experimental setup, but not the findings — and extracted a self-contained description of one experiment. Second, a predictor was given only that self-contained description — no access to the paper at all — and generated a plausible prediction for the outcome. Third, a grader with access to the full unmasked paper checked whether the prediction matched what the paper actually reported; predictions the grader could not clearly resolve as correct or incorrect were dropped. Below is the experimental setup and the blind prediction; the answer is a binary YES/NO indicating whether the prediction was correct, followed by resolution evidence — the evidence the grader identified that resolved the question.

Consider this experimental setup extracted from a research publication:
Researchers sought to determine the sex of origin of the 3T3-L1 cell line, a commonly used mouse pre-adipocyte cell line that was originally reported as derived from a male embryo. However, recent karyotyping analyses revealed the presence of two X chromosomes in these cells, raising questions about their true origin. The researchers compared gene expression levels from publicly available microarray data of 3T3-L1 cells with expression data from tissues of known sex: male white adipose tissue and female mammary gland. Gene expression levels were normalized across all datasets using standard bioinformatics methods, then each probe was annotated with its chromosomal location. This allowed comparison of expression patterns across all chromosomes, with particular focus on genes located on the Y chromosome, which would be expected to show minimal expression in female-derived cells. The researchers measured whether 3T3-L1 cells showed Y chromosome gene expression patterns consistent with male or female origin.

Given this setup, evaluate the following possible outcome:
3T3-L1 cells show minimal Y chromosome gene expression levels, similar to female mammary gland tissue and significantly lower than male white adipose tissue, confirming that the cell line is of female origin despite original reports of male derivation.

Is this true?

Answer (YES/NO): YES